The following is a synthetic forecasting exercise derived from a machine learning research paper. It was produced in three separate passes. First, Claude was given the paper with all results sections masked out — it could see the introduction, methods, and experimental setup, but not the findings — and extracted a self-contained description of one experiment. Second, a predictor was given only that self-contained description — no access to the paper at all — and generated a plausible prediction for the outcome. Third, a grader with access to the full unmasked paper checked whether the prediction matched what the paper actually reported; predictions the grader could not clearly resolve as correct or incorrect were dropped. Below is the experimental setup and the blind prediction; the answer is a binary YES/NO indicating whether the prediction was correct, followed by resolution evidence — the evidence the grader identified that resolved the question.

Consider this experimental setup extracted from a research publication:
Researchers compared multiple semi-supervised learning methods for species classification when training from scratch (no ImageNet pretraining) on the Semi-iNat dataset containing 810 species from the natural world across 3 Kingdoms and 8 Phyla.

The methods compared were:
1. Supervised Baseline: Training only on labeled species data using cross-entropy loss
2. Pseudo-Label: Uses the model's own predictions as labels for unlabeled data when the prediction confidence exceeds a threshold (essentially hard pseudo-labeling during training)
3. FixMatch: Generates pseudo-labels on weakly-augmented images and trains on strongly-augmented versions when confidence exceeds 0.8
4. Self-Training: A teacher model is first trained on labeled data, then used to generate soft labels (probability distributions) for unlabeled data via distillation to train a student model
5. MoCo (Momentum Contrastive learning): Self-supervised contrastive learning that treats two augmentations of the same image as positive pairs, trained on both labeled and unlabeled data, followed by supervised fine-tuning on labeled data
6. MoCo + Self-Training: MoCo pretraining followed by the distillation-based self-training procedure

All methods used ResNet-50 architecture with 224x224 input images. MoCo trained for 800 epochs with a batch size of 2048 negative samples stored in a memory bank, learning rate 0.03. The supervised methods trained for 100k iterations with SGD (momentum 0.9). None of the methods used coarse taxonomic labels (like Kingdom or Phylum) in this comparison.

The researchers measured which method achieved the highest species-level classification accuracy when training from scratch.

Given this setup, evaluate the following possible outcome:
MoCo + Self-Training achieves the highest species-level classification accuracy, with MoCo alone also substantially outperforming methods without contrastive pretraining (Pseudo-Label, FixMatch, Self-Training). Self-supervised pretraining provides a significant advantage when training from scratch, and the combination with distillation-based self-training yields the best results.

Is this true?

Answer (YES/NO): YES